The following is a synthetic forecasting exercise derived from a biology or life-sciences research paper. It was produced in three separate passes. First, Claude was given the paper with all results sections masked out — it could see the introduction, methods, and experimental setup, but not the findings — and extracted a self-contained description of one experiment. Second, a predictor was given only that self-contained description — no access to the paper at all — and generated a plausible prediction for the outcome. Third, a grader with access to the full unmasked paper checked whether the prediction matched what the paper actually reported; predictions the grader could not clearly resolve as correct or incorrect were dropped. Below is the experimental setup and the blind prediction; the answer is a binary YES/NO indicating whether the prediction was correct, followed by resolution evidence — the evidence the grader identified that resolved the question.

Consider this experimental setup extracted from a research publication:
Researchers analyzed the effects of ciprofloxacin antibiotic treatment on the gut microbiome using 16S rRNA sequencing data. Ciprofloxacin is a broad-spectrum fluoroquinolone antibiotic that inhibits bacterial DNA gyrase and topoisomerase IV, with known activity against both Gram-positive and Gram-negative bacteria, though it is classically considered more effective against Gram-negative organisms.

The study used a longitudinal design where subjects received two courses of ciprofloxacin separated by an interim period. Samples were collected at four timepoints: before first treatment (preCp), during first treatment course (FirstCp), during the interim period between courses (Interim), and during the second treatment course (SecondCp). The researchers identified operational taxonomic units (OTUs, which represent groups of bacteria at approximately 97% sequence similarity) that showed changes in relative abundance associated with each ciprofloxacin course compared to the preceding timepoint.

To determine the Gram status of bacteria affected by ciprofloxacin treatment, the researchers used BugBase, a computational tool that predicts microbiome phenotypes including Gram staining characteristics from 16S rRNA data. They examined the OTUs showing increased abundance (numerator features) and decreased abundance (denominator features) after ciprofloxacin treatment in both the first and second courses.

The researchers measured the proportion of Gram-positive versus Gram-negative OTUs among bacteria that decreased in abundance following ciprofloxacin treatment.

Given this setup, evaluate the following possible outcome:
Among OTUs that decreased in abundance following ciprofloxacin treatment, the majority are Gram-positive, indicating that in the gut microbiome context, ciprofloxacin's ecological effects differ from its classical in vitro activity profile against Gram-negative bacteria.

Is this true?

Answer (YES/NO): YES